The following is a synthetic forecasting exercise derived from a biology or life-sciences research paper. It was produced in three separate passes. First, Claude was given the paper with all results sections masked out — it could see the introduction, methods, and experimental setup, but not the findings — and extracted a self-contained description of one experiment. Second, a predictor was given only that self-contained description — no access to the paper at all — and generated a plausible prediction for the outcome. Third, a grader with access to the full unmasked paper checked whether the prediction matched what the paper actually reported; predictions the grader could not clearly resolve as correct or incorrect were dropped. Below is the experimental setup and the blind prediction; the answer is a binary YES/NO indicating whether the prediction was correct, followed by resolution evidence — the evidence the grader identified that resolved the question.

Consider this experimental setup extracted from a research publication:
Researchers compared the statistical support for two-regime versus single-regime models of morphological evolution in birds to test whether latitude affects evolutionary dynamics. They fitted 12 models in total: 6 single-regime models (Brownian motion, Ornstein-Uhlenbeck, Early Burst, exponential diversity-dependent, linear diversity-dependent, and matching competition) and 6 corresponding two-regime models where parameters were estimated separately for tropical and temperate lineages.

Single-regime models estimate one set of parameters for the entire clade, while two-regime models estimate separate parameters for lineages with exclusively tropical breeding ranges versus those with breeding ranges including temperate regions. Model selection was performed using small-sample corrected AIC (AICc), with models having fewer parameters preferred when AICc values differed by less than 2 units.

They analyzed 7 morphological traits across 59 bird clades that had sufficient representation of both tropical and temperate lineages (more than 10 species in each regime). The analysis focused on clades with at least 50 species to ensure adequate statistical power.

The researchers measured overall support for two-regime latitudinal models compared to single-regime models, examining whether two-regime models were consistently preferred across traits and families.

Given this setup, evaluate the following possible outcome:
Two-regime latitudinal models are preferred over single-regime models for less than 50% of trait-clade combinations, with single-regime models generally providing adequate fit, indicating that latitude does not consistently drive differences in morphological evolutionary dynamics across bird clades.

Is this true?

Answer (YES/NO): YES